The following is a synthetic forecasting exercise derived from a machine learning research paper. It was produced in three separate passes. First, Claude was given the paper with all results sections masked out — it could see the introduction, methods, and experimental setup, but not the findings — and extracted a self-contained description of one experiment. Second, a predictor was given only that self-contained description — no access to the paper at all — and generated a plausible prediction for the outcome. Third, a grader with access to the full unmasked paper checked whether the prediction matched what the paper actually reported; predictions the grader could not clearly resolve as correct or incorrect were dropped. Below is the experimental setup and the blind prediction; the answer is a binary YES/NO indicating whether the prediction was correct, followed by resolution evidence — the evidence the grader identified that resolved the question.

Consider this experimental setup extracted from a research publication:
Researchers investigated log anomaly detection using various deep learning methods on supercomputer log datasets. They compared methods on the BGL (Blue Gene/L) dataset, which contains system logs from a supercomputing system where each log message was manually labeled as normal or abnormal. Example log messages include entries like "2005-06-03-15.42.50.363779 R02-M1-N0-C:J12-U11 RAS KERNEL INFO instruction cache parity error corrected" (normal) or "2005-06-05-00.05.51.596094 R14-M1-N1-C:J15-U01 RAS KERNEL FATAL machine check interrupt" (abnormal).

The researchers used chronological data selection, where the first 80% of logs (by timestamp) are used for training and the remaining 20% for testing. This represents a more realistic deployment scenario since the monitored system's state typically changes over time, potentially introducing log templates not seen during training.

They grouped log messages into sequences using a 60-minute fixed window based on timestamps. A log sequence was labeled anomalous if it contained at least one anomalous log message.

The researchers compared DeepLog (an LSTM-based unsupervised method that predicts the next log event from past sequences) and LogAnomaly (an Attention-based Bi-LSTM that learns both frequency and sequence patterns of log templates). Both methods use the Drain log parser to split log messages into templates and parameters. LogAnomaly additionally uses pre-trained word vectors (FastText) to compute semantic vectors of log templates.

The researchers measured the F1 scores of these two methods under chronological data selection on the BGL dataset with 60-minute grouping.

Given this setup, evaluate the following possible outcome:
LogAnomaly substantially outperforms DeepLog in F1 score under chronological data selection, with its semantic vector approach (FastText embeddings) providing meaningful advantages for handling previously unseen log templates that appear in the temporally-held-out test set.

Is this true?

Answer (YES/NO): NO